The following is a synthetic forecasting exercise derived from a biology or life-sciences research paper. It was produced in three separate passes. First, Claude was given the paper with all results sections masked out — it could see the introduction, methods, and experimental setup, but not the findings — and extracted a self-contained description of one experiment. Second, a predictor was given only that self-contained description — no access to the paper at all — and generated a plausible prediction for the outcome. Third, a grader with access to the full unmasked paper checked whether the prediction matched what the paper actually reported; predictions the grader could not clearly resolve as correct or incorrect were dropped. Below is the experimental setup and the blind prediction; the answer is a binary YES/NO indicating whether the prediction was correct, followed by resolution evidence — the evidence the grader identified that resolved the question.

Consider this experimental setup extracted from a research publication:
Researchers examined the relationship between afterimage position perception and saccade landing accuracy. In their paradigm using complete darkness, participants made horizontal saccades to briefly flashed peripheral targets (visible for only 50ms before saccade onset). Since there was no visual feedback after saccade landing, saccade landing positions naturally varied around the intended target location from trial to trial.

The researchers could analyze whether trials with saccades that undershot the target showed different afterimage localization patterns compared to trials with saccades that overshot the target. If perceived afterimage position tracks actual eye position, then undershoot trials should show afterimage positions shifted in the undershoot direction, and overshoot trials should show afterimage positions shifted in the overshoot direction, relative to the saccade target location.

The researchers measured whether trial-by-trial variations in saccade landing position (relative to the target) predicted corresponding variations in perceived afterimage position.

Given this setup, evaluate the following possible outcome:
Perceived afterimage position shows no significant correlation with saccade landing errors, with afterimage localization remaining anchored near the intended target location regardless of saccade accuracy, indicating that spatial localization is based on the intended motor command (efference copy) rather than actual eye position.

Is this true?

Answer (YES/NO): NO